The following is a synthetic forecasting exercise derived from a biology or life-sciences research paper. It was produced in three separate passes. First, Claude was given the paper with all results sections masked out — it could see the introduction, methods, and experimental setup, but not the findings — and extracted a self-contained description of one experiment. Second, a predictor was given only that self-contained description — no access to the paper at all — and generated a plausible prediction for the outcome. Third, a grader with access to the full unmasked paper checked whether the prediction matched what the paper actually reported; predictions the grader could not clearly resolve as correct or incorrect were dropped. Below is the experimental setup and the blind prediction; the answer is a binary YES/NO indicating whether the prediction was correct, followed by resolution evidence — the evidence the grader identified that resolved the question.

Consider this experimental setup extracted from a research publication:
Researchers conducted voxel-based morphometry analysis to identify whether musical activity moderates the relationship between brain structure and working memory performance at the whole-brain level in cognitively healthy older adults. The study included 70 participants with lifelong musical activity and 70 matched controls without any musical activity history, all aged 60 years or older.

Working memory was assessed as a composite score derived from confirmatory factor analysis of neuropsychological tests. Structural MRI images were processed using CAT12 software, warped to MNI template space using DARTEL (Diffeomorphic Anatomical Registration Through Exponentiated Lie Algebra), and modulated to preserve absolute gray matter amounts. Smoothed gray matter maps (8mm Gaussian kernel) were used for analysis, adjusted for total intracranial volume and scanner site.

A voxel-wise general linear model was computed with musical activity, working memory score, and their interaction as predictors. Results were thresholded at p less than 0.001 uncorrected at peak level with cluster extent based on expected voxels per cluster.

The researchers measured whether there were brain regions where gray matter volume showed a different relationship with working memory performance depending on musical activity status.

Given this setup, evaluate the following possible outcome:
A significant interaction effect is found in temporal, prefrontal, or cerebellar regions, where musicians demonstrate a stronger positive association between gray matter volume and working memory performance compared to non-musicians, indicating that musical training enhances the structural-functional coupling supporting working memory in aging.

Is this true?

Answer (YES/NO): YES